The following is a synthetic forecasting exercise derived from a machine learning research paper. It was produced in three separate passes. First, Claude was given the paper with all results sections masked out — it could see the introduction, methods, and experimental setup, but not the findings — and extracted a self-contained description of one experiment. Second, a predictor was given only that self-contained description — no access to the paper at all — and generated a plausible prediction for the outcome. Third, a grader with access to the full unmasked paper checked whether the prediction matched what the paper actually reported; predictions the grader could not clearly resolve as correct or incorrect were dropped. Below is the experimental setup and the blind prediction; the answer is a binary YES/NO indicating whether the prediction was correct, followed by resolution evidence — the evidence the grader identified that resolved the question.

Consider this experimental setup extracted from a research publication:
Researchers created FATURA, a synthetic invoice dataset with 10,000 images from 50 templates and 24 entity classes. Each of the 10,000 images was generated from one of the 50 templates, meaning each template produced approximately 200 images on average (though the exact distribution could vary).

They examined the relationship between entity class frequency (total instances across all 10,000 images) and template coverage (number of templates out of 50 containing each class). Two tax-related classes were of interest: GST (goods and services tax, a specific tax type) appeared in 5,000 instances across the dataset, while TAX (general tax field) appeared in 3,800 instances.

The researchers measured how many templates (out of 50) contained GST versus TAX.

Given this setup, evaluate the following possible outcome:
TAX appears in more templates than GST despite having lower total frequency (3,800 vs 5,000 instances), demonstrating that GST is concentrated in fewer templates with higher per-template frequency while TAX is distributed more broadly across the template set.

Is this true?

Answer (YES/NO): YES